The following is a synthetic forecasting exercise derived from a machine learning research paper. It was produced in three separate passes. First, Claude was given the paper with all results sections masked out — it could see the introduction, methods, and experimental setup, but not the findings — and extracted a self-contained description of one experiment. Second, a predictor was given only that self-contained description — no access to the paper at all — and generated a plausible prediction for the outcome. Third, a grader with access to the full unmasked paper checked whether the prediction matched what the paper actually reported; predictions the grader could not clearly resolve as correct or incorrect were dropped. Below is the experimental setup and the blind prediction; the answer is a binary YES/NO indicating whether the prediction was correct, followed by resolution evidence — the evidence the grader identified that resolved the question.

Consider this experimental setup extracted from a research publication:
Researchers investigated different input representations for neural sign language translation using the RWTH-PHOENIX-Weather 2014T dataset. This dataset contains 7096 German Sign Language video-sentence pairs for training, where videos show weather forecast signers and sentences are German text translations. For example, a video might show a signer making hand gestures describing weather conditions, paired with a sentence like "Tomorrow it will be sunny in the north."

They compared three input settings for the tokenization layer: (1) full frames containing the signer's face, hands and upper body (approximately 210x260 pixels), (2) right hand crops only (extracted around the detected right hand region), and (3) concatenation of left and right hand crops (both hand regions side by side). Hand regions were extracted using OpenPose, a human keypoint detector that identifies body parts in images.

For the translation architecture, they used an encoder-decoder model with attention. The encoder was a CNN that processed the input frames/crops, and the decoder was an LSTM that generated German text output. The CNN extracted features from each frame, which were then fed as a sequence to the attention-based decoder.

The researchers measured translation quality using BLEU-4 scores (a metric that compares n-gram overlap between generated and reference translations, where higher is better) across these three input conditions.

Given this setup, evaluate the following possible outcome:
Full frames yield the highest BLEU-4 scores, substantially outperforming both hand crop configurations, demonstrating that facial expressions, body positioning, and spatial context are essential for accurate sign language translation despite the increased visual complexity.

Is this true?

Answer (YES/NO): NO